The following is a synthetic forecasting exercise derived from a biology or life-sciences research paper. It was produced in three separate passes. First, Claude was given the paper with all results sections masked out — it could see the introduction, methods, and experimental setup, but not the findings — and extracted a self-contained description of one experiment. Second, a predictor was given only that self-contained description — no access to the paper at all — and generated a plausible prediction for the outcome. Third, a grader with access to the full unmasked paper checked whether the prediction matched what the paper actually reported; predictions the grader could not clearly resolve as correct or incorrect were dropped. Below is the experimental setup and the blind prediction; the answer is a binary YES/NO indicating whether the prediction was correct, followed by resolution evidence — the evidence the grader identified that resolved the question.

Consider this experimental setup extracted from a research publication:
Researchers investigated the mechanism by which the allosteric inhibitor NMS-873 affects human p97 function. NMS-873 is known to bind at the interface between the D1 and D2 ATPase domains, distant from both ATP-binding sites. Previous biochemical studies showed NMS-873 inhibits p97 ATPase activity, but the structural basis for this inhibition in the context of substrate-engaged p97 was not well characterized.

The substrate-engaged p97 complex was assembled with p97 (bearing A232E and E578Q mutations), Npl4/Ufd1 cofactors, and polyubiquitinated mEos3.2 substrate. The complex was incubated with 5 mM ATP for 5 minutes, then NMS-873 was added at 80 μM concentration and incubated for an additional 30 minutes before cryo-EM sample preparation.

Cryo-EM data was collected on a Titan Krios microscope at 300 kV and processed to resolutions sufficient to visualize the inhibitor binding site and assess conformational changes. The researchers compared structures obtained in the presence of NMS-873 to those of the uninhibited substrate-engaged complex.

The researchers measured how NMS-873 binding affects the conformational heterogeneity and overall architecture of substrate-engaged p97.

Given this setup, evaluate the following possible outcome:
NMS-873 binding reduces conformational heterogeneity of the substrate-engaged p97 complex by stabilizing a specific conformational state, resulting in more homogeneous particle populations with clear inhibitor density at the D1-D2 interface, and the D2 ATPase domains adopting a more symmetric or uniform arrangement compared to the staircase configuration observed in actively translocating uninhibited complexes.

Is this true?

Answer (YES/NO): NO